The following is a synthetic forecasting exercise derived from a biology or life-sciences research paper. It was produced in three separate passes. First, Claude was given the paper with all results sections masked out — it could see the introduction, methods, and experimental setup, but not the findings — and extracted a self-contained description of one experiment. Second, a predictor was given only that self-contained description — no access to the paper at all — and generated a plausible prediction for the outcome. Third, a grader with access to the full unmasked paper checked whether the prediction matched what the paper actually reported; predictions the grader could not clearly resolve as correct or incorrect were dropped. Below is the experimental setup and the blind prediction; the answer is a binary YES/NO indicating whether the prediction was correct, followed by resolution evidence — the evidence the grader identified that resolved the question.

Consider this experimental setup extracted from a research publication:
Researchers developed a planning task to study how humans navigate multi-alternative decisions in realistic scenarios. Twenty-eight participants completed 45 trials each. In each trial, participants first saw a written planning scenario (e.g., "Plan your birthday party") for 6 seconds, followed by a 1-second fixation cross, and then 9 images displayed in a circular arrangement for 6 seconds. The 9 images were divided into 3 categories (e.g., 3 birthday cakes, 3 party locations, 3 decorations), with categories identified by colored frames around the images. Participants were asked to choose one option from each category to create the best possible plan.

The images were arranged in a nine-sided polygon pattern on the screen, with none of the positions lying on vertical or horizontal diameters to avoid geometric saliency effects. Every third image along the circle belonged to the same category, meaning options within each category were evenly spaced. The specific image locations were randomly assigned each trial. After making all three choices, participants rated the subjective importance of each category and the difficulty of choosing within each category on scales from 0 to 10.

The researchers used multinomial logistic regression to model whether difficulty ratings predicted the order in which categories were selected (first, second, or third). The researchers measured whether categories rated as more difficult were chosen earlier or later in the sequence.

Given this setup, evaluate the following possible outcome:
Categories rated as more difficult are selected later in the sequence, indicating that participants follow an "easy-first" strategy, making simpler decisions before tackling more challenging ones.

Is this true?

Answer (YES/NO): YES